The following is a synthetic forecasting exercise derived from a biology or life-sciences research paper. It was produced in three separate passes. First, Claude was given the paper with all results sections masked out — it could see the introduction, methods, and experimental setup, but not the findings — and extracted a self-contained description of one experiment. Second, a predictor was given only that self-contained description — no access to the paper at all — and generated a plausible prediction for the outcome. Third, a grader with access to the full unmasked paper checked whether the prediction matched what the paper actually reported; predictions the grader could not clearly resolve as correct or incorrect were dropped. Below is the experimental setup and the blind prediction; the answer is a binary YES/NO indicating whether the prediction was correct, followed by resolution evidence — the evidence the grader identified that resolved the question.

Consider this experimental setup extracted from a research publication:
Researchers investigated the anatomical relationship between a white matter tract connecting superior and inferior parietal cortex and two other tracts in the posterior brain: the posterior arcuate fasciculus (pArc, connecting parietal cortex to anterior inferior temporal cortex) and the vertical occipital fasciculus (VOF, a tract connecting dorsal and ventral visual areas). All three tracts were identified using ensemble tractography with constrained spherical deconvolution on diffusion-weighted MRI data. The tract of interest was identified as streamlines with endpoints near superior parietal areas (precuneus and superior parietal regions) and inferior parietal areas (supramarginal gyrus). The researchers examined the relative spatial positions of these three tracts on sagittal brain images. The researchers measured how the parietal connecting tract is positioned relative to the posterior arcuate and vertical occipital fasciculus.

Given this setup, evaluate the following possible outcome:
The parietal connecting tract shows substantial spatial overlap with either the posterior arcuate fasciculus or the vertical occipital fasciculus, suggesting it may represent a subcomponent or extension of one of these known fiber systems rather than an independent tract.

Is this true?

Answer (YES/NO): NO